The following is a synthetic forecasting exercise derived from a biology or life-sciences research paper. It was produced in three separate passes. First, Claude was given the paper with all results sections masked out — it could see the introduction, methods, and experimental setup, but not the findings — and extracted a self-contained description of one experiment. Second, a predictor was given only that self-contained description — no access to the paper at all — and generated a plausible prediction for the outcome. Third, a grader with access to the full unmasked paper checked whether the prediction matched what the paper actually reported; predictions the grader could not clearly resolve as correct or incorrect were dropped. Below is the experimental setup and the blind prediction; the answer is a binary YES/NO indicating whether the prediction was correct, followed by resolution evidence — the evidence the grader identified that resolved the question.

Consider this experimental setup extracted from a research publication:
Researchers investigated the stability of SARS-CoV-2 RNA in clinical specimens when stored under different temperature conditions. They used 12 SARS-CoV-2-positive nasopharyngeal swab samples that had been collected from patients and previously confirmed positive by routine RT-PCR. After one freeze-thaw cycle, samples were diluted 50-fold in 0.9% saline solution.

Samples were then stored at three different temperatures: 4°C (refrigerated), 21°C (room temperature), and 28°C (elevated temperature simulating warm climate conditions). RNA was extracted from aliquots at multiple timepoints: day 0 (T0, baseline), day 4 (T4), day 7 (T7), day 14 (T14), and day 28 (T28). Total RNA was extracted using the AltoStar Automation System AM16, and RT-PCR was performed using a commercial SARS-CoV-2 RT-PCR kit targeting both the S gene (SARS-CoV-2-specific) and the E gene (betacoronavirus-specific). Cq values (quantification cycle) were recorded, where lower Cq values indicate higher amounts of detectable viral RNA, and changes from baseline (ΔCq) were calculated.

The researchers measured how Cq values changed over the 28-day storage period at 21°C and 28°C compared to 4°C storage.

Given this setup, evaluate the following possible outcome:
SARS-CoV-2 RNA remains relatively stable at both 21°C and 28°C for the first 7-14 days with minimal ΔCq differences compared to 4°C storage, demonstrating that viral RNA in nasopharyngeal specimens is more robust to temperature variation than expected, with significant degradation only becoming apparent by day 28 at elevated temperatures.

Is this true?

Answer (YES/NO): NO